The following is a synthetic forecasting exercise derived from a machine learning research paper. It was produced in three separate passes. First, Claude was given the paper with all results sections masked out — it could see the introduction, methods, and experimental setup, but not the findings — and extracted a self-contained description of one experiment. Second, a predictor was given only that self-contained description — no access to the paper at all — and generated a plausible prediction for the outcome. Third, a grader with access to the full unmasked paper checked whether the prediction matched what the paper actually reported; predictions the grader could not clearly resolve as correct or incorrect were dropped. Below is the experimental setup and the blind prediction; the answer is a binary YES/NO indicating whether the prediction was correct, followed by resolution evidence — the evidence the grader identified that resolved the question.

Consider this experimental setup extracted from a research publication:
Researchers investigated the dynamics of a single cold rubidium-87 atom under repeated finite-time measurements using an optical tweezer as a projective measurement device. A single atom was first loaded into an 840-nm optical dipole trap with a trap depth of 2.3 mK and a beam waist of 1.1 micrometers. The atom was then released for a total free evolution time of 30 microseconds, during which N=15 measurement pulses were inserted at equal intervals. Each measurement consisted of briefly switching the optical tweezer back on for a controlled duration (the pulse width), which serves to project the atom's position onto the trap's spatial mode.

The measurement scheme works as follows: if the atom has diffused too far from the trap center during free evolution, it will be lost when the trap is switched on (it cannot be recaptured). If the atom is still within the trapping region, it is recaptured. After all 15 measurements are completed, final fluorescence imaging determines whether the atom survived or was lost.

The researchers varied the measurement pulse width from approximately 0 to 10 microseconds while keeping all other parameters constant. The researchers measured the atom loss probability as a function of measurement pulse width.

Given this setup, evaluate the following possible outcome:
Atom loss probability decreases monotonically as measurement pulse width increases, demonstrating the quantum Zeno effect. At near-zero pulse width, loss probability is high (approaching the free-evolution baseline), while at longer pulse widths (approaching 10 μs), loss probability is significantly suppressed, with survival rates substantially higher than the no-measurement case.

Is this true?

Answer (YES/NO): NO